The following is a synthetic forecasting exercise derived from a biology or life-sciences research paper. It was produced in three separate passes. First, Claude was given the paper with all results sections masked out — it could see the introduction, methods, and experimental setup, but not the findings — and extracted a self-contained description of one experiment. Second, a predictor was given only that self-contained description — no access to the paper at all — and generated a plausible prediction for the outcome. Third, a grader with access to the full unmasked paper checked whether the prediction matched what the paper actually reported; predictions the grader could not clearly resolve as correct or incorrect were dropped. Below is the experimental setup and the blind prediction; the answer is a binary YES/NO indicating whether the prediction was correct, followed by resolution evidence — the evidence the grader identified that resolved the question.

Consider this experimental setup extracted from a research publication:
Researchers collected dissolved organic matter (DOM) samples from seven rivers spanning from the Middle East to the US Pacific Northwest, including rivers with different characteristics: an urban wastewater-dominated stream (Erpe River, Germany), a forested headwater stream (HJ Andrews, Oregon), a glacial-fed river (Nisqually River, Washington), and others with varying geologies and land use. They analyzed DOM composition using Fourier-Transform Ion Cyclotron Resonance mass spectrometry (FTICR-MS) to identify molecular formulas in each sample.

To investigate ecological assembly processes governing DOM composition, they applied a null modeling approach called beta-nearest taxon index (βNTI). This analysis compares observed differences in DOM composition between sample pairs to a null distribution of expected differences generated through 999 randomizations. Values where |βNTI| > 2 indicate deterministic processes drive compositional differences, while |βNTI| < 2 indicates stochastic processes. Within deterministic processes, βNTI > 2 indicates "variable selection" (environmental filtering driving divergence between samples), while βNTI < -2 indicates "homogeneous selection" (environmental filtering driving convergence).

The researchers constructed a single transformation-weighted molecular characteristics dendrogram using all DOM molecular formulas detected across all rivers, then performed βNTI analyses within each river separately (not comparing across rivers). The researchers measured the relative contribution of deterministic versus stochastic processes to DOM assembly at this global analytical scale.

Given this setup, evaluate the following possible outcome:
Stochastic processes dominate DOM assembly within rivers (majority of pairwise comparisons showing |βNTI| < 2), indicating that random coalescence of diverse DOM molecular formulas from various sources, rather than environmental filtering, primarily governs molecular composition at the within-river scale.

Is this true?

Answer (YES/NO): NO